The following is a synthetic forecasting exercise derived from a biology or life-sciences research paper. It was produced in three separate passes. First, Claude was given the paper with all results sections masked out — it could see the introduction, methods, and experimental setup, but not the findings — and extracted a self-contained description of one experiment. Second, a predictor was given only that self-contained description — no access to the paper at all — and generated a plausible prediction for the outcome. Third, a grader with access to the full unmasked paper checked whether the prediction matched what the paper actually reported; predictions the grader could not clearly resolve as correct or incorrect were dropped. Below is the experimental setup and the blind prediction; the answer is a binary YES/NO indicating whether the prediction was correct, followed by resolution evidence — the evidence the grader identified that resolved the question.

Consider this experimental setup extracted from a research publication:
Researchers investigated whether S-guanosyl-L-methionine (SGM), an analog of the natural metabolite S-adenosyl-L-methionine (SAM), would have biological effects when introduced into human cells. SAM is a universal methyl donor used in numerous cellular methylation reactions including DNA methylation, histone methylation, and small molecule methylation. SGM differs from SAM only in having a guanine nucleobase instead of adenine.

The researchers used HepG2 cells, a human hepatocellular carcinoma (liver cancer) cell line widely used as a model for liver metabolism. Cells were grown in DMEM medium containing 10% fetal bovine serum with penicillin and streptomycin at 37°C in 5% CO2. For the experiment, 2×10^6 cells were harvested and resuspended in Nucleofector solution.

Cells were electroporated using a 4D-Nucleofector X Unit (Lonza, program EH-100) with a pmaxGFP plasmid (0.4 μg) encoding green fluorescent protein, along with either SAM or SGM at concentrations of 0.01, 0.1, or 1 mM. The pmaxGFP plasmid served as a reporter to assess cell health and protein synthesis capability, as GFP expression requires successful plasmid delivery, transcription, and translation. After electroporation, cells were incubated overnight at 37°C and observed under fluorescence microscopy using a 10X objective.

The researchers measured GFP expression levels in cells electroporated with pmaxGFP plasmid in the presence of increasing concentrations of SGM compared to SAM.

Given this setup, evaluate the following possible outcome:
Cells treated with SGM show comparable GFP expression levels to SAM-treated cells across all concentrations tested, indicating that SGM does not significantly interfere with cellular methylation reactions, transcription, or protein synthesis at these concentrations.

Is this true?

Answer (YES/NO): YES